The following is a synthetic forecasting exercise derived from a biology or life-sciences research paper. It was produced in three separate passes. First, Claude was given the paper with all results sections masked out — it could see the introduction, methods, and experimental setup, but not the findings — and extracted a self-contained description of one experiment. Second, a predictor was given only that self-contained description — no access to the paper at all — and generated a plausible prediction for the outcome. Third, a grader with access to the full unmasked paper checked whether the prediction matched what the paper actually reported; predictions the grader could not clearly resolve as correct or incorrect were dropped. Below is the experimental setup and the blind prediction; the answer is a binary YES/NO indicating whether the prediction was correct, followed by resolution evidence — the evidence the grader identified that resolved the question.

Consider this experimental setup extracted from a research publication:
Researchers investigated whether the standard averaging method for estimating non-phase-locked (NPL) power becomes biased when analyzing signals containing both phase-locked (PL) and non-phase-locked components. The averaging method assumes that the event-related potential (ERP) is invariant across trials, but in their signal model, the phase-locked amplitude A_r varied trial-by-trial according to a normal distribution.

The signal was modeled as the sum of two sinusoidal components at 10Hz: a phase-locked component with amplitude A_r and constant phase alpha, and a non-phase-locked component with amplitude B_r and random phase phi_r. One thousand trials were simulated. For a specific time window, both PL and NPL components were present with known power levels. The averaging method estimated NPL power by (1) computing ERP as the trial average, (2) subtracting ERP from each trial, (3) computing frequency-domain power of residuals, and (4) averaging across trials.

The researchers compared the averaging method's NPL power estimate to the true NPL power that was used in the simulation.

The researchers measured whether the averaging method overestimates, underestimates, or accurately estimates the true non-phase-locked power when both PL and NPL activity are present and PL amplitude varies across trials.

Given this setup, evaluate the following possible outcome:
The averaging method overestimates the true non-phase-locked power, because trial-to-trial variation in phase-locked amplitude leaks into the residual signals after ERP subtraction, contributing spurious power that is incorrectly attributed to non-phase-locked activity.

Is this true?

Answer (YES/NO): YES